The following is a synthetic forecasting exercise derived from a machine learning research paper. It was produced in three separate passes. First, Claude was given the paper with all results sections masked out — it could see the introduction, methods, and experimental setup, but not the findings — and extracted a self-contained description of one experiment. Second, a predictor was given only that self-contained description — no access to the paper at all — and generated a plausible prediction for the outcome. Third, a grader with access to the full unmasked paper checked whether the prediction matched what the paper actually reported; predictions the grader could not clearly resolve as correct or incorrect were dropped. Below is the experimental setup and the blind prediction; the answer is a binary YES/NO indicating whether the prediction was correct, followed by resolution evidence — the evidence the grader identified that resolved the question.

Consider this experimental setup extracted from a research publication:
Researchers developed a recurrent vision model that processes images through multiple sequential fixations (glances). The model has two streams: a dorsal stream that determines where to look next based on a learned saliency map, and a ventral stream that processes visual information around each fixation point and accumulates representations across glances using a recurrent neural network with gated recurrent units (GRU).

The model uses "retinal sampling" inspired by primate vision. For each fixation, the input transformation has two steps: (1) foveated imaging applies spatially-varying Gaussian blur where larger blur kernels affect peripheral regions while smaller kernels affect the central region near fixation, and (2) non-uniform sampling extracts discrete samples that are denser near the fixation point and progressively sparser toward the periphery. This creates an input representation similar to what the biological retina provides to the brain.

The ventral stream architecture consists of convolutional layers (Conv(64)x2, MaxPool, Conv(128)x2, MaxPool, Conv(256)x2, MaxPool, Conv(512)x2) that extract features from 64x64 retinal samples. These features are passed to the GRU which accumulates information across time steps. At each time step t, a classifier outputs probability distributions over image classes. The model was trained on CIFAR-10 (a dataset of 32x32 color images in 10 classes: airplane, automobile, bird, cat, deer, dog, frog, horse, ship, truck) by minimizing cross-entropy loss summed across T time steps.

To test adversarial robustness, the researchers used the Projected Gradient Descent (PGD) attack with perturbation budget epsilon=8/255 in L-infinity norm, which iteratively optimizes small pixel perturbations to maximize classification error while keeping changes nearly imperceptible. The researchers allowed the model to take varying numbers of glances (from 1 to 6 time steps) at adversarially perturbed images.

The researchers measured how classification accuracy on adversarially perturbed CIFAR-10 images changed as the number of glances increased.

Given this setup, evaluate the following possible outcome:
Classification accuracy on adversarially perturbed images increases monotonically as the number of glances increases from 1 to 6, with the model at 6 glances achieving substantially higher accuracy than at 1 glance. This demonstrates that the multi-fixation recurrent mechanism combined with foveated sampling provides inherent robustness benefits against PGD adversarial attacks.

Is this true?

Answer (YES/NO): YES